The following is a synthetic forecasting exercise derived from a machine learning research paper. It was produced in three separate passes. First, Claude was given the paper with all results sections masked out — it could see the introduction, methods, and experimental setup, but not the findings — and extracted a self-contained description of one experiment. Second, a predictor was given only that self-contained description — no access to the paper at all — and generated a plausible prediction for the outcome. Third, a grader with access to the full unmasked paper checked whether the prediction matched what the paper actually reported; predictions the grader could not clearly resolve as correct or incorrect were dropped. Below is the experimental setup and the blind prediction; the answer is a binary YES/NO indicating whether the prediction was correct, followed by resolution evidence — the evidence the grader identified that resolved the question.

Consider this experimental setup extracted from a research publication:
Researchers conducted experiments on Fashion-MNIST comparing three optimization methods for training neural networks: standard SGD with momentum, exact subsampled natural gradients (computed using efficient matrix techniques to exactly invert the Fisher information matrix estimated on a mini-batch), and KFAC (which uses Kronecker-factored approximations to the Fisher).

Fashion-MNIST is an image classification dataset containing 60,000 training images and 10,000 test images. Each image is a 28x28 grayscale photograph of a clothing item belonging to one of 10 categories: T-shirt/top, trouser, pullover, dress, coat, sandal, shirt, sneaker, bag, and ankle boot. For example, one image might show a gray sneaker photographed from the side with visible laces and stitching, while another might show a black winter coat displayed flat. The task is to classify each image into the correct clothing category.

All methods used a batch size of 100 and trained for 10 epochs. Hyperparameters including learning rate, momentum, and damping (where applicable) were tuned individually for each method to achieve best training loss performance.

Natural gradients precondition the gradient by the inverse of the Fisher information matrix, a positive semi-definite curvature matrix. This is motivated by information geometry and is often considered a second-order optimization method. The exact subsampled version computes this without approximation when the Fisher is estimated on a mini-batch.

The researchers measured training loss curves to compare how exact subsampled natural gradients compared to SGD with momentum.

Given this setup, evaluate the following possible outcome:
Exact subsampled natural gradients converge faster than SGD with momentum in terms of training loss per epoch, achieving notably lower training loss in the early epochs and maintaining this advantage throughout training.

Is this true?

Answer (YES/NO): NO